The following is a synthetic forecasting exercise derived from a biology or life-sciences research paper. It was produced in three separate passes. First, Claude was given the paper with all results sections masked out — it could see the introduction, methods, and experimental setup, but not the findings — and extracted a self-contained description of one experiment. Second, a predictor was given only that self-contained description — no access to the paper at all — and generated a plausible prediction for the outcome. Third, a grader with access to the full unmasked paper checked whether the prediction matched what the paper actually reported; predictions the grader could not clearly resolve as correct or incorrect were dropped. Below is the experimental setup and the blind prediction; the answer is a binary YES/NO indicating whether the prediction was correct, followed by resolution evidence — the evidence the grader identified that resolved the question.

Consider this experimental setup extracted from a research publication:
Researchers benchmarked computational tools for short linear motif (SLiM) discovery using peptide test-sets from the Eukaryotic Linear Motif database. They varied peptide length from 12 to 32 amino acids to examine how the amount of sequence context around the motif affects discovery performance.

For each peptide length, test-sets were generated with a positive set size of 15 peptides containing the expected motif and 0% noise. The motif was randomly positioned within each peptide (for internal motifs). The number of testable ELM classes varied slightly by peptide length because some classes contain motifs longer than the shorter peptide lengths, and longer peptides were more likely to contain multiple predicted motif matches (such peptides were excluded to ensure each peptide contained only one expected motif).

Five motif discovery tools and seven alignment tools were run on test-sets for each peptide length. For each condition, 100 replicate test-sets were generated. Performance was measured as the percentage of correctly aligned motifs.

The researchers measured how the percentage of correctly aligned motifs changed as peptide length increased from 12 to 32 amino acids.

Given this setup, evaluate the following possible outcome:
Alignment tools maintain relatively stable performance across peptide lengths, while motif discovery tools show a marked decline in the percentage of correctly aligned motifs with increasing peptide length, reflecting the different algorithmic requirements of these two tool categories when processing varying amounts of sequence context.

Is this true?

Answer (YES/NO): NO